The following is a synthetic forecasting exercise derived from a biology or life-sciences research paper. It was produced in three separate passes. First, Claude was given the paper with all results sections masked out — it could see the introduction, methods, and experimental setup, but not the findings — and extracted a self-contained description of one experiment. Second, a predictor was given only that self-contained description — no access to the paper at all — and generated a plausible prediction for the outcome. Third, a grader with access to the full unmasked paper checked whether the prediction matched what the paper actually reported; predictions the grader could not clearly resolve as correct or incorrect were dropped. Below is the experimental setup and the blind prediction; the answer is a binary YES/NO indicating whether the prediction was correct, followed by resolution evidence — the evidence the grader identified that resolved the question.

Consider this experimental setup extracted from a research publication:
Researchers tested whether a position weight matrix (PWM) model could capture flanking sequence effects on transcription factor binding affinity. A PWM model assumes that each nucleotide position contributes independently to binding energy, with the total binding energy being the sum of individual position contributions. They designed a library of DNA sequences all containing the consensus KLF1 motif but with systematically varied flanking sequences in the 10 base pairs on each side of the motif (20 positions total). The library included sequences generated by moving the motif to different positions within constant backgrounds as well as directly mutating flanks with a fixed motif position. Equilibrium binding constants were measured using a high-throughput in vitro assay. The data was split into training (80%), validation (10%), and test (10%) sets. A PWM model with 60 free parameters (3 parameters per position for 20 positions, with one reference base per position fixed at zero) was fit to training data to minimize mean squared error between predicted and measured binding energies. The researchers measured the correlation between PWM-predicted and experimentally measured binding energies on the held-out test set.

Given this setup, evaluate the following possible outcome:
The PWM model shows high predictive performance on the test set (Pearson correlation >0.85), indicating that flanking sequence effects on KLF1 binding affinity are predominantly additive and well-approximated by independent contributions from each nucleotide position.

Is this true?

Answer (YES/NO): YES